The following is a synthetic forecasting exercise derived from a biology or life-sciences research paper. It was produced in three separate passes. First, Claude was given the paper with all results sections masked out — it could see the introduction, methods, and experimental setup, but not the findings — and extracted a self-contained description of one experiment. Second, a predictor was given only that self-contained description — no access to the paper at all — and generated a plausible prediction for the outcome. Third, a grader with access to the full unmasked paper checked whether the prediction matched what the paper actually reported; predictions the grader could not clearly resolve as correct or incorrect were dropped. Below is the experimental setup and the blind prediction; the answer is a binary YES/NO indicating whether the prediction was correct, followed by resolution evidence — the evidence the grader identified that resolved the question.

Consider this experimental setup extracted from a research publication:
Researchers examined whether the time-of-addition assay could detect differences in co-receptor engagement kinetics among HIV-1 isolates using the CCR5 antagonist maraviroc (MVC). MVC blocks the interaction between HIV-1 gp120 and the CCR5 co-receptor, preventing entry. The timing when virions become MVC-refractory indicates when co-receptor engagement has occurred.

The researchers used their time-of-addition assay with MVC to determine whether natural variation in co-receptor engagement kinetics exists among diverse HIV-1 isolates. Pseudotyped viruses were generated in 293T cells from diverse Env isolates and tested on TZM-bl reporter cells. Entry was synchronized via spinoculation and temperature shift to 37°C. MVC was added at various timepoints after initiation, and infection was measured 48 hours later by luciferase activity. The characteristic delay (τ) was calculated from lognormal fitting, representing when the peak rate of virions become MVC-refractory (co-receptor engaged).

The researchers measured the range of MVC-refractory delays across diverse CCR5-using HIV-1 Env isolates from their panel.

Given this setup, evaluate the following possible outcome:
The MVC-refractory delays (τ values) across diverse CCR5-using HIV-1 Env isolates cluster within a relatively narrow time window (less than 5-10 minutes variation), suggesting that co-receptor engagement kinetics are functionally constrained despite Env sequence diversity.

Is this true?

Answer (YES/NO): NO